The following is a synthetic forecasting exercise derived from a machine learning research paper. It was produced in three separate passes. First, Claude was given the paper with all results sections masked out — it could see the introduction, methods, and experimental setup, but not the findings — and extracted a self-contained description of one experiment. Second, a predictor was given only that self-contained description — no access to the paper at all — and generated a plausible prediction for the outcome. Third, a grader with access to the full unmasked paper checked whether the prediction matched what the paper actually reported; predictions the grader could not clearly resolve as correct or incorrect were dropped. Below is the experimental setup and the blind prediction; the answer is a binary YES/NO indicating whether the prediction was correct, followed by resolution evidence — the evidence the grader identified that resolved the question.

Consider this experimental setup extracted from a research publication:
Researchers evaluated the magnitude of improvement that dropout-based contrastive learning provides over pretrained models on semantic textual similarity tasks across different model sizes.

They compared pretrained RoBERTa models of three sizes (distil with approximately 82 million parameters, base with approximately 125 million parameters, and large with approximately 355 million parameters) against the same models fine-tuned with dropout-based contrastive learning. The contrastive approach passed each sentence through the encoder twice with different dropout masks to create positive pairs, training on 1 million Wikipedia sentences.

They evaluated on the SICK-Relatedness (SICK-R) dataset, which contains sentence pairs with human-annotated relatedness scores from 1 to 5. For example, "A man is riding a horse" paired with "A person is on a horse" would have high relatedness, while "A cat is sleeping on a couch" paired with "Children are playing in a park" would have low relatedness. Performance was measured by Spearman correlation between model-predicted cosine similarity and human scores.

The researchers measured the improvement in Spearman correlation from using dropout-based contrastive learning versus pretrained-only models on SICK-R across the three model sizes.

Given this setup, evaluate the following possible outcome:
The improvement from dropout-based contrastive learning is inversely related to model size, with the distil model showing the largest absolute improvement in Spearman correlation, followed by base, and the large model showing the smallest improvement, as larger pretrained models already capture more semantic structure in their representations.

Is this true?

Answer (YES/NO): NO